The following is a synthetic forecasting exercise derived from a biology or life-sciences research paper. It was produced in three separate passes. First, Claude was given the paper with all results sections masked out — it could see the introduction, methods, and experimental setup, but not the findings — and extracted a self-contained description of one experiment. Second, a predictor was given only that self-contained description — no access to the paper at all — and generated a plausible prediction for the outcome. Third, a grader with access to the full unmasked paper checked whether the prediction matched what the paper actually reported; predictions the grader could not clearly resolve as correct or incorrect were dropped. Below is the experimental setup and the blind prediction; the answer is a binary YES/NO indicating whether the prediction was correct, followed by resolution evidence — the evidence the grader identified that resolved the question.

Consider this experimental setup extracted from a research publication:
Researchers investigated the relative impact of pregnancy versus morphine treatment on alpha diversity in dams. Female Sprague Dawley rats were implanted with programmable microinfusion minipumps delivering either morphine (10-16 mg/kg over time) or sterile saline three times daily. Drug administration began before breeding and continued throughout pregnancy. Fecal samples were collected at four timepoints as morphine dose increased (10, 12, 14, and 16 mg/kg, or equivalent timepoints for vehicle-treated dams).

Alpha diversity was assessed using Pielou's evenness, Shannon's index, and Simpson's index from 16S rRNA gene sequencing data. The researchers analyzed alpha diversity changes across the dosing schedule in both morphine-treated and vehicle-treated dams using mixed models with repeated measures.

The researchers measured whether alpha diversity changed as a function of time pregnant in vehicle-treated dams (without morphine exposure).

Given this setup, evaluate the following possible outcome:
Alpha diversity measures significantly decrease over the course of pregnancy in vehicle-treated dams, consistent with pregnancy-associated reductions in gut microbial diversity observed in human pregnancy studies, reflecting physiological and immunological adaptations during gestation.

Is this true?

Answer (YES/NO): NO